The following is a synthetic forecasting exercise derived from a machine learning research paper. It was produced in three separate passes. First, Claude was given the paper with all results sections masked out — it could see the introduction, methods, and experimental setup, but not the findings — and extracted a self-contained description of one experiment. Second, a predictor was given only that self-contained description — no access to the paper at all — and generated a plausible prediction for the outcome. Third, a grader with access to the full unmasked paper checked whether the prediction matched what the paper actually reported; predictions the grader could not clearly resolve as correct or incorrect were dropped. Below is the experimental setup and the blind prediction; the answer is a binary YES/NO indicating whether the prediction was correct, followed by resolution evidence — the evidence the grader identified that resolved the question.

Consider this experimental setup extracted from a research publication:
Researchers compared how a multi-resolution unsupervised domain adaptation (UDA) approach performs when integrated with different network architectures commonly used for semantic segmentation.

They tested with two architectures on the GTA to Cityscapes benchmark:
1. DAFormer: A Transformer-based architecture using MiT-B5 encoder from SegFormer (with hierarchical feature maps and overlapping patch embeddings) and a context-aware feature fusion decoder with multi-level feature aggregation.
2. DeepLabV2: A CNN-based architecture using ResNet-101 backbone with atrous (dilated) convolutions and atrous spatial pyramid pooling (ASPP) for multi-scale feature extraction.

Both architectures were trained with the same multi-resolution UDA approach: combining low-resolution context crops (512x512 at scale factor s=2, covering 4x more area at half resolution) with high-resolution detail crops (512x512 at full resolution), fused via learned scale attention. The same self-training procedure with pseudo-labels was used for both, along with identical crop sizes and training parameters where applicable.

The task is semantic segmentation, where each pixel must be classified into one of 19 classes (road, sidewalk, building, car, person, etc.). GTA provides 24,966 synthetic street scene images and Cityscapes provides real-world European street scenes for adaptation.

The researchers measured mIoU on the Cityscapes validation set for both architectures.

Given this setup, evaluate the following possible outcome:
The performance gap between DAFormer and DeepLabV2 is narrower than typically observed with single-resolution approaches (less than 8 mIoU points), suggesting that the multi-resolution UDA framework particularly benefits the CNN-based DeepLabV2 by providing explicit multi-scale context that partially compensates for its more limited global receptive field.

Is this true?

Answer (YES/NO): NO